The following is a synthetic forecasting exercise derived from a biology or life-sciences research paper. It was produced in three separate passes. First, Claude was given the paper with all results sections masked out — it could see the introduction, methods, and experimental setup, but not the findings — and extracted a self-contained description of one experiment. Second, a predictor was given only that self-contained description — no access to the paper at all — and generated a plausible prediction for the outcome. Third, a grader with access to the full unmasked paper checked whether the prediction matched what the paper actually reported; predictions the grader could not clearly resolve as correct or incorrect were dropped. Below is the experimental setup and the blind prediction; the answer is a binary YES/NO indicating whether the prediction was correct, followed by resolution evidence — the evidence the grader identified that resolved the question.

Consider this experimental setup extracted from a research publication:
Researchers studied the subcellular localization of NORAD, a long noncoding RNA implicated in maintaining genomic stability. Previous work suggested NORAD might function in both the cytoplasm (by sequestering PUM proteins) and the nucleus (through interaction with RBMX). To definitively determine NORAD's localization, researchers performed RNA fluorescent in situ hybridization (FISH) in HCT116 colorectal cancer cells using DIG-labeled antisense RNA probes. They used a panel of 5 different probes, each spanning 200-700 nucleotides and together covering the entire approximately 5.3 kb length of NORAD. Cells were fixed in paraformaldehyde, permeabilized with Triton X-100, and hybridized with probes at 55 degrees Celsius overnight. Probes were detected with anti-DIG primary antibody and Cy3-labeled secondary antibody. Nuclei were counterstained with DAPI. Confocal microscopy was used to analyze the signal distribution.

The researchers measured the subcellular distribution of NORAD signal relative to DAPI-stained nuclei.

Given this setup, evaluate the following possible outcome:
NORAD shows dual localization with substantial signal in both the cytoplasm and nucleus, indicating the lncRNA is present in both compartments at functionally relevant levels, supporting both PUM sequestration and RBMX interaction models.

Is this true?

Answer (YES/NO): NO